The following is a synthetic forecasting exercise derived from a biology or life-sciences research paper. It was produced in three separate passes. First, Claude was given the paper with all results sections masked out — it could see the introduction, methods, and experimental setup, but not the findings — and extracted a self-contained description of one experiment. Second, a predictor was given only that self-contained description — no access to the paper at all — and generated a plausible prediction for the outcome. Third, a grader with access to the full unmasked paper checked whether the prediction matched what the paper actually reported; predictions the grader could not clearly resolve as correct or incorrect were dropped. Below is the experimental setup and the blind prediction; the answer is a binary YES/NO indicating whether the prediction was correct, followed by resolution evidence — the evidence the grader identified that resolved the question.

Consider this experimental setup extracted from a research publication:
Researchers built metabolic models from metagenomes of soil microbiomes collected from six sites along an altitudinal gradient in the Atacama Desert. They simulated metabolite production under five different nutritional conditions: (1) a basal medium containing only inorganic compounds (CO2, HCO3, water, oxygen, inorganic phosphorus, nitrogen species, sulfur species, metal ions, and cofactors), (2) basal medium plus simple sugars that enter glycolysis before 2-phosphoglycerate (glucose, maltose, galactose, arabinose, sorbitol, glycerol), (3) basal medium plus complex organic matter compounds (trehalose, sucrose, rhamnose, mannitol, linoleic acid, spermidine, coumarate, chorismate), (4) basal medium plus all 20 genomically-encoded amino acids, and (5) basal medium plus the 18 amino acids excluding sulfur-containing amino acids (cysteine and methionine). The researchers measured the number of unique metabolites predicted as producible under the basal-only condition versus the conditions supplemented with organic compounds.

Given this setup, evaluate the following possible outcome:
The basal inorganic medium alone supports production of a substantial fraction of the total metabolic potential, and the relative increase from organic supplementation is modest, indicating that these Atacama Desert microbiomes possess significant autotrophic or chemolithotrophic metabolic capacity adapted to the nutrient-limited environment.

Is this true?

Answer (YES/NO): YES